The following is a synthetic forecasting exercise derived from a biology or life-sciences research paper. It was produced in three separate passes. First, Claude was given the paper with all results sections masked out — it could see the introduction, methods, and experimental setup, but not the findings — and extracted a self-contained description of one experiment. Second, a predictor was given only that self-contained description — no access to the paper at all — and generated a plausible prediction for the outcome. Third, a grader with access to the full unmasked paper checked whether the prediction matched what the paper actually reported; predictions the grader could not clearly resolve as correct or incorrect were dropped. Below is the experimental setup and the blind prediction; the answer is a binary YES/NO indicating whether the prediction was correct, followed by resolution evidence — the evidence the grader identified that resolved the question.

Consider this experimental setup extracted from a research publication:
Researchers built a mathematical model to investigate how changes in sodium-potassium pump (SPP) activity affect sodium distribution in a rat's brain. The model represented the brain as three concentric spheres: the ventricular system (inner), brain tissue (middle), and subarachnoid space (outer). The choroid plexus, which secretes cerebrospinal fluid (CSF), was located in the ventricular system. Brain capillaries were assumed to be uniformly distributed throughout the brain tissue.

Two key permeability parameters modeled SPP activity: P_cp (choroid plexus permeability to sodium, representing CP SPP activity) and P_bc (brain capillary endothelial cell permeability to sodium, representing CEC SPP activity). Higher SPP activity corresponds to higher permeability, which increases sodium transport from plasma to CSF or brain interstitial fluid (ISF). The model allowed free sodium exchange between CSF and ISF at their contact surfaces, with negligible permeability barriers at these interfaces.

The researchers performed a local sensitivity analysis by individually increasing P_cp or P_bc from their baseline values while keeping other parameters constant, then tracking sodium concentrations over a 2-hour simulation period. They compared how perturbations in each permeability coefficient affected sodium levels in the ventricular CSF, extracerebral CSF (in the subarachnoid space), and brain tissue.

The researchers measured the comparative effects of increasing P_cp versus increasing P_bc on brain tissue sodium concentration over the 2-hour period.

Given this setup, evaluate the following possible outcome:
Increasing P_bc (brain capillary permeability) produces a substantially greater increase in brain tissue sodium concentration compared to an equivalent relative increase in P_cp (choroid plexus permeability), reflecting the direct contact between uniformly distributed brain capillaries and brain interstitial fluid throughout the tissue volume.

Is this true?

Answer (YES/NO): NO